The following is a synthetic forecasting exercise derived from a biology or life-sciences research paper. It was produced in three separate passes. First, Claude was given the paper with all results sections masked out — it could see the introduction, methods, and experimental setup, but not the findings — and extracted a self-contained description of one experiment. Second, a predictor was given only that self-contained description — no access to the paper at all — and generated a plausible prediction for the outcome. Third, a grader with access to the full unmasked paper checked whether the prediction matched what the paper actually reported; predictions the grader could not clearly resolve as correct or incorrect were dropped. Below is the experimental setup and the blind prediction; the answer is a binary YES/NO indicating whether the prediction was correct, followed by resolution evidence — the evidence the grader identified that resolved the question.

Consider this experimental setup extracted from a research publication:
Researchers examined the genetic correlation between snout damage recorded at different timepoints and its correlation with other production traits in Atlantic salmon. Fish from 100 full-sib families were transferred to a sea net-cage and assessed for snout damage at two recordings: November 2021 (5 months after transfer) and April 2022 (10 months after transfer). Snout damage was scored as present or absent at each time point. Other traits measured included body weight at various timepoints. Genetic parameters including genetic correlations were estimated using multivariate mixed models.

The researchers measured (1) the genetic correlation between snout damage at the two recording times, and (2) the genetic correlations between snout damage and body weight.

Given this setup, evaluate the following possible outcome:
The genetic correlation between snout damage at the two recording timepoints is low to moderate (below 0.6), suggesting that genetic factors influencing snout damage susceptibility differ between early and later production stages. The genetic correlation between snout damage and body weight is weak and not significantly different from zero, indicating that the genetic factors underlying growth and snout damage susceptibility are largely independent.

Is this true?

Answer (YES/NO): NO